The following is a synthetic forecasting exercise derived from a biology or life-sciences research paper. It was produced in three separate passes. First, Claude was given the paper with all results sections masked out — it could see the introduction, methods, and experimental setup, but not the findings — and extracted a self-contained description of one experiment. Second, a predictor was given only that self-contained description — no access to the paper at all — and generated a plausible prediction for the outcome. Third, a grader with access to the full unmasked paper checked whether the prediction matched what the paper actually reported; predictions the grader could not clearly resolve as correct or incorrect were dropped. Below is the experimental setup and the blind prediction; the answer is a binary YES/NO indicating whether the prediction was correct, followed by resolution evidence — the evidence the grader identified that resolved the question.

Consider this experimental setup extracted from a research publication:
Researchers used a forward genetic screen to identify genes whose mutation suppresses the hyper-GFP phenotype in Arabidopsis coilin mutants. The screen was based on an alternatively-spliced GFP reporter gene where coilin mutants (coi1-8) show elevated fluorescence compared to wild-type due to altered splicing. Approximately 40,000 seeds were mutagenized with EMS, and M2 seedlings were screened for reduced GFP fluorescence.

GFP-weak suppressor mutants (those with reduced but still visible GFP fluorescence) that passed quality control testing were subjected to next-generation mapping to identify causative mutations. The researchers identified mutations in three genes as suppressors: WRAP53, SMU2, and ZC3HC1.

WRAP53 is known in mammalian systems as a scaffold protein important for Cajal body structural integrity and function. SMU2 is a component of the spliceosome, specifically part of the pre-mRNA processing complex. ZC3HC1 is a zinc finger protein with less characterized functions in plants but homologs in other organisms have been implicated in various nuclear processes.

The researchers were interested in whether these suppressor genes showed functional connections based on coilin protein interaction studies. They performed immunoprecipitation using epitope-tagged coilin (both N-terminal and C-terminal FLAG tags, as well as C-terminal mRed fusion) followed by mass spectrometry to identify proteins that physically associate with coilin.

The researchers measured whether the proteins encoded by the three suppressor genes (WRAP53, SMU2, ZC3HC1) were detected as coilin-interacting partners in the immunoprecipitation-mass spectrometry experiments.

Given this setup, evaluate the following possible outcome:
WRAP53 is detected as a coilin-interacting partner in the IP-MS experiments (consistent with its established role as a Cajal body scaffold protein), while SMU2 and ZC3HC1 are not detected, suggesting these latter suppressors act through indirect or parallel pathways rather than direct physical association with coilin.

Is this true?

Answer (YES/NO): NO